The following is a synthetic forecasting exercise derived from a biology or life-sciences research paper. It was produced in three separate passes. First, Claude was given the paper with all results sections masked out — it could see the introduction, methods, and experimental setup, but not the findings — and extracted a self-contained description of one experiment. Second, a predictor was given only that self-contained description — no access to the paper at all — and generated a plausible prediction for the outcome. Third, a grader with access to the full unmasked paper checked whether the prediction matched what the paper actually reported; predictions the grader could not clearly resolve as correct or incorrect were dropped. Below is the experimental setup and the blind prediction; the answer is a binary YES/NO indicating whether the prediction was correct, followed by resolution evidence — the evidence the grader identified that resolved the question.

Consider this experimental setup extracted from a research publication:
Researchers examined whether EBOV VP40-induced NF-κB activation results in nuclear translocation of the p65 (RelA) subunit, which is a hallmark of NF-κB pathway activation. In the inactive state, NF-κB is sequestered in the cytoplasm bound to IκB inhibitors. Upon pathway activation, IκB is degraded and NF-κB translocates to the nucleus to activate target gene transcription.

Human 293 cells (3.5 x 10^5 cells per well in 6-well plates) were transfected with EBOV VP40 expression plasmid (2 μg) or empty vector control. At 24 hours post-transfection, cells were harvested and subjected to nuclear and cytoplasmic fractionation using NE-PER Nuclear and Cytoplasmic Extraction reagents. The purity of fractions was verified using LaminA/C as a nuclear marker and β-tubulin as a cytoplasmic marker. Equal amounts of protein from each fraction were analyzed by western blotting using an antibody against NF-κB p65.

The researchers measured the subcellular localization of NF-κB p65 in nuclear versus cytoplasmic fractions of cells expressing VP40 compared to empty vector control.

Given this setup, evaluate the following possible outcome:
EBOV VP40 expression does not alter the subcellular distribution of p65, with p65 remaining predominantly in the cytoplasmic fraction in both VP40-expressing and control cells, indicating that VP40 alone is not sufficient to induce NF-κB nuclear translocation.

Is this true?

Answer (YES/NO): NO